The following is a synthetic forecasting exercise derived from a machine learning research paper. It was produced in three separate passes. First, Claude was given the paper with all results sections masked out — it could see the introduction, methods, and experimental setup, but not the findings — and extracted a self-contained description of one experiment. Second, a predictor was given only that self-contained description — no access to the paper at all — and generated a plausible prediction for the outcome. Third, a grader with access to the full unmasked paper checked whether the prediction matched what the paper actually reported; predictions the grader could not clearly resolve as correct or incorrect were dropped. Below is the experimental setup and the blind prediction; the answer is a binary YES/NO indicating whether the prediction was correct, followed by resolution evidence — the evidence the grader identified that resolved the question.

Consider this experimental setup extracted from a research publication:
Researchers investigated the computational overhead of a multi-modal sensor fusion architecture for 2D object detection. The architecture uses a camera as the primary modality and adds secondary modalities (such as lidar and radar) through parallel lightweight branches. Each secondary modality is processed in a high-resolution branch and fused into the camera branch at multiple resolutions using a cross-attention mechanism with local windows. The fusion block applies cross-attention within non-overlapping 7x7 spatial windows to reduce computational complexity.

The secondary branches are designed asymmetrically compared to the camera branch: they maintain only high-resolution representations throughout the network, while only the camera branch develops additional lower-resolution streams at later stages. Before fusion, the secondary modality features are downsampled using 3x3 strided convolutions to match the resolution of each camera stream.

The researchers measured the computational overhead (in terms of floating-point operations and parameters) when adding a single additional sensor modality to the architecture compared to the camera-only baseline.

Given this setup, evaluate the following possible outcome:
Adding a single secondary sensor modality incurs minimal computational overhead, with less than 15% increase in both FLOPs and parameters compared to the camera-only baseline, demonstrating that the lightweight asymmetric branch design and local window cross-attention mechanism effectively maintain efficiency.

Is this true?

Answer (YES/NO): YES